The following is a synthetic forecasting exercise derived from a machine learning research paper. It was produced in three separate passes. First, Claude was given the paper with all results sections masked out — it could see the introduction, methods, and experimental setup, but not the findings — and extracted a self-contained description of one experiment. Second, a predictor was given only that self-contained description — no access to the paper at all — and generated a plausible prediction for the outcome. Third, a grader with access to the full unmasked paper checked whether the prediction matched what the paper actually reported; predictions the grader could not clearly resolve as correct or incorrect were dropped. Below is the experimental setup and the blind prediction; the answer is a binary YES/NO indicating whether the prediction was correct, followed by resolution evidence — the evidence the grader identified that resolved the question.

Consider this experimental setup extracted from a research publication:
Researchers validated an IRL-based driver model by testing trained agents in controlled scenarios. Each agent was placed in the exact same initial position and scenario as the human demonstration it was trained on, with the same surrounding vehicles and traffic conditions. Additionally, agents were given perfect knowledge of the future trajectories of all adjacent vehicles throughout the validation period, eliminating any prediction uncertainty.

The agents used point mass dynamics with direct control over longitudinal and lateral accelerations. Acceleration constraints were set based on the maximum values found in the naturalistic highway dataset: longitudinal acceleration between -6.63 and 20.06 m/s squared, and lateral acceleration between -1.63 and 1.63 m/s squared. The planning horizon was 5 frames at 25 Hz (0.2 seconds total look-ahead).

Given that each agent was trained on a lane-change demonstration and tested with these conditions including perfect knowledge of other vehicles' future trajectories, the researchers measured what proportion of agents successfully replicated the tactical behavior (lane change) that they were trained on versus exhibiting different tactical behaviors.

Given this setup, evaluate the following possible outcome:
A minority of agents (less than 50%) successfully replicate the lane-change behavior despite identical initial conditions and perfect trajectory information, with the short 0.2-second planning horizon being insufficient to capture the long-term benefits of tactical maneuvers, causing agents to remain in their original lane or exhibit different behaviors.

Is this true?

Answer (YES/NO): YES